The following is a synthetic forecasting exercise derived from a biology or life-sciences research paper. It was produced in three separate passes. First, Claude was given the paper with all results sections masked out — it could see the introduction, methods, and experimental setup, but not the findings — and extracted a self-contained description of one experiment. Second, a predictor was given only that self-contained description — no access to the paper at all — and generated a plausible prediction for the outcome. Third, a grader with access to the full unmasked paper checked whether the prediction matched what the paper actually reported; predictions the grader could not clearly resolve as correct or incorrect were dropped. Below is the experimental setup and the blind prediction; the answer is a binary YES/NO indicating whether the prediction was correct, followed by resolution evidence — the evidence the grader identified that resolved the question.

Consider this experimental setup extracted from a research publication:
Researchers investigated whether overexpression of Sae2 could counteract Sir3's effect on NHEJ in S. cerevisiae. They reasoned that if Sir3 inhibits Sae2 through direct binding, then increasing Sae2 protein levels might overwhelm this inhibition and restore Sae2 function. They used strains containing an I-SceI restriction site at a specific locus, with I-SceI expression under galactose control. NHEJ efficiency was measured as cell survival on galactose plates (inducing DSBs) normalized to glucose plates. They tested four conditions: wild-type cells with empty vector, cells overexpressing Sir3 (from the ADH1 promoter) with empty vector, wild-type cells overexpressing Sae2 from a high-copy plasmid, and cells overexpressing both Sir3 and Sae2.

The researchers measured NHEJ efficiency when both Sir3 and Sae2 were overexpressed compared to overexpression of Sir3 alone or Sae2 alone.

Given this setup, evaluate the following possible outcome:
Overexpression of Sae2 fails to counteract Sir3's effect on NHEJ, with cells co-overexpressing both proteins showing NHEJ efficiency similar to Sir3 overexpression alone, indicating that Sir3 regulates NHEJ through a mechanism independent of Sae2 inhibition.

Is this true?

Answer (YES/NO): NO